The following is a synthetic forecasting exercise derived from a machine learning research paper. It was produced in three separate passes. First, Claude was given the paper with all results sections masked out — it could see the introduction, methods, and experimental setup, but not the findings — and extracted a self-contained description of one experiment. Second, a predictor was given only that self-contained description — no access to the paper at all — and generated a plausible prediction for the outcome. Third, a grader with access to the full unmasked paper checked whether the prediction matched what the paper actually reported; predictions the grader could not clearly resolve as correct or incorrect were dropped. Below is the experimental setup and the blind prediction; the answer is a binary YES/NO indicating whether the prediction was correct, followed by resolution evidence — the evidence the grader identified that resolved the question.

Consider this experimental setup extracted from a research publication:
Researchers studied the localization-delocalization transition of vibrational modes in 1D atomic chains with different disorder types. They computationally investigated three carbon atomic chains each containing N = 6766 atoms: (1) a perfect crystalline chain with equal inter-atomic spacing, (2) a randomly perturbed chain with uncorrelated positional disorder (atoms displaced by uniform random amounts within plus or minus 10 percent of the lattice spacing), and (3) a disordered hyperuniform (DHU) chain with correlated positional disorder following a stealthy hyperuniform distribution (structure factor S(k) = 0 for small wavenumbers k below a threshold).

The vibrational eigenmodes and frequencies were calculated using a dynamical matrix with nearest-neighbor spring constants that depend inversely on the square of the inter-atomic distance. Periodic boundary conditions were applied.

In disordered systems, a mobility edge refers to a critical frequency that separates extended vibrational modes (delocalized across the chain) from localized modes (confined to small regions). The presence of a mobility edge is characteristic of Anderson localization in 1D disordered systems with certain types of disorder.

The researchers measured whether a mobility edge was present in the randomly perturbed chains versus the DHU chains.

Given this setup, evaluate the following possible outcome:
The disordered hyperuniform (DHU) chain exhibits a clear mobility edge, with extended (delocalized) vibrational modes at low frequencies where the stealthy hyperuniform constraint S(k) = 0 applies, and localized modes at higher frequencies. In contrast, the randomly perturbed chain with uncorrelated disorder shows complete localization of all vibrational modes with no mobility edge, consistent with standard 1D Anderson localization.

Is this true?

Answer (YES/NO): NO